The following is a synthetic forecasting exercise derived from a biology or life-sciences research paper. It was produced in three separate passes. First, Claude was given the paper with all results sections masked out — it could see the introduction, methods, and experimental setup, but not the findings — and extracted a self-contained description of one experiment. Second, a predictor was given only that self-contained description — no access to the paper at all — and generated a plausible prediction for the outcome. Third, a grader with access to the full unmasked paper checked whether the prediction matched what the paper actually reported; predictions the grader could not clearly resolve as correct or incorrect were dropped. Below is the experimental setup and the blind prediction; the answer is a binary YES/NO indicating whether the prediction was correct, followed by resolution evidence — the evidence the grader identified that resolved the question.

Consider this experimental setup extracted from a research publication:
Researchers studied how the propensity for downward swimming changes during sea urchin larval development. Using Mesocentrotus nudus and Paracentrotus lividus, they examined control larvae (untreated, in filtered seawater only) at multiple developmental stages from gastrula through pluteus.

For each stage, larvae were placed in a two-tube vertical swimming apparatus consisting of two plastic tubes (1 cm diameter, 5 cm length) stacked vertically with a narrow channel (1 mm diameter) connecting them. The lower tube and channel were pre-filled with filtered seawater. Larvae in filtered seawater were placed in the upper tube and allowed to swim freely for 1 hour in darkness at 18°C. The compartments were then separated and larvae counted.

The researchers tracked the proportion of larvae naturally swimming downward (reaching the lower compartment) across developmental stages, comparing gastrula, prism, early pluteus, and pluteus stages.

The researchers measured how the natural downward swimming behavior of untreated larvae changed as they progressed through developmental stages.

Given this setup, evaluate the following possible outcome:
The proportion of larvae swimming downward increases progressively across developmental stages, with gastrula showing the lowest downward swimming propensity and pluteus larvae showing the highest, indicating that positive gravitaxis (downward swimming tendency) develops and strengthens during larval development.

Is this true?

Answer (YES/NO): YES